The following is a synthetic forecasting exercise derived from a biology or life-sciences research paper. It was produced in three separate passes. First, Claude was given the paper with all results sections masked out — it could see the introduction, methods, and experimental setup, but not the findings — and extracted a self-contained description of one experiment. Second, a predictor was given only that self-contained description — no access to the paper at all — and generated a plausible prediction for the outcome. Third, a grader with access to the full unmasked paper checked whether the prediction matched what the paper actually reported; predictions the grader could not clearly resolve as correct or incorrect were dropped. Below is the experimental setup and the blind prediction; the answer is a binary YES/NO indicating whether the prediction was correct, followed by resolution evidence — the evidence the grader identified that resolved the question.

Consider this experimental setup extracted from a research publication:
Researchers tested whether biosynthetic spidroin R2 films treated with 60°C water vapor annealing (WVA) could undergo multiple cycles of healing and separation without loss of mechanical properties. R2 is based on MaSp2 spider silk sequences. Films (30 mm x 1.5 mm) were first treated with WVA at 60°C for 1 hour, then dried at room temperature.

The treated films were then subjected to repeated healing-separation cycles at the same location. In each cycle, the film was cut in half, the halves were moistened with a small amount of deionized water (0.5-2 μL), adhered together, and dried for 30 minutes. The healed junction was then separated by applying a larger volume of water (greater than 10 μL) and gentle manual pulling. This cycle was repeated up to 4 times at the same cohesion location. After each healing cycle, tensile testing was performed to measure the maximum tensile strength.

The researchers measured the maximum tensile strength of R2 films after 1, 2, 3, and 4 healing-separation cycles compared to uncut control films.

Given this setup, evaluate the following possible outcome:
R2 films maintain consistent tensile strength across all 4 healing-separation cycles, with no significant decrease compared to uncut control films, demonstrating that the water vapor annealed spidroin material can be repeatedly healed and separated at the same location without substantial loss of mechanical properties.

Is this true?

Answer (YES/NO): YES